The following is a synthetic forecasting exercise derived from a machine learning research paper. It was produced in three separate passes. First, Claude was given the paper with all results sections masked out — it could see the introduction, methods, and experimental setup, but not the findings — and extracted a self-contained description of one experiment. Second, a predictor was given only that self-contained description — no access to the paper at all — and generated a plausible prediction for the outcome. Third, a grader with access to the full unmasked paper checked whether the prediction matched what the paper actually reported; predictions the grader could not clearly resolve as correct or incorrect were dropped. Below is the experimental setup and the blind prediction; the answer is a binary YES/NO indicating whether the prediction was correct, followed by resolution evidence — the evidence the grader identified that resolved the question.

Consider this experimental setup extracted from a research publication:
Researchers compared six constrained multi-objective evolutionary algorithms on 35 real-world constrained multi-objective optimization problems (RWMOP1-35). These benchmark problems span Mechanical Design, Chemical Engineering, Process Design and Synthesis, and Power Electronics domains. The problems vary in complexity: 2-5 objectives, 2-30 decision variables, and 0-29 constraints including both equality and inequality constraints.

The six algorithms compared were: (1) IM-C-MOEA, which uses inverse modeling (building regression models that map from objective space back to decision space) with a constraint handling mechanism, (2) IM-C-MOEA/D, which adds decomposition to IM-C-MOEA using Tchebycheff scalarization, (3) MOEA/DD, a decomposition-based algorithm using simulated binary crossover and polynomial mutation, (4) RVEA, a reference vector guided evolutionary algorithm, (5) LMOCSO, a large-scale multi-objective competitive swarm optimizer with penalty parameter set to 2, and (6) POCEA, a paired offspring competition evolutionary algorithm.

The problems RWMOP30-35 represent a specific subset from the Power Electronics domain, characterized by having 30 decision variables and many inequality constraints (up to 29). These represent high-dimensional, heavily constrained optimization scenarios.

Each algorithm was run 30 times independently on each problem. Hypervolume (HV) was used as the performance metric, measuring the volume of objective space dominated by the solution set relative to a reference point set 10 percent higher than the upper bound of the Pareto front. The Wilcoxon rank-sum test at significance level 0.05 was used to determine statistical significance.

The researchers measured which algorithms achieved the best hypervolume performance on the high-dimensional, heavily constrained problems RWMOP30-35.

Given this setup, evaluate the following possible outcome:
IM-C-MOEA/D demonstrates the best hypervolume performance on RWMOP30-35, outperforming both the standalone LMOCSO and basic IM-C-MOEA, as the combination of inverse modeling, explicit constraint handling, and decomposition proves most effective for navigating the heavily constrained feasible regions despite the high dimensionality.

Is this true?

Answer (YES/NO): NO